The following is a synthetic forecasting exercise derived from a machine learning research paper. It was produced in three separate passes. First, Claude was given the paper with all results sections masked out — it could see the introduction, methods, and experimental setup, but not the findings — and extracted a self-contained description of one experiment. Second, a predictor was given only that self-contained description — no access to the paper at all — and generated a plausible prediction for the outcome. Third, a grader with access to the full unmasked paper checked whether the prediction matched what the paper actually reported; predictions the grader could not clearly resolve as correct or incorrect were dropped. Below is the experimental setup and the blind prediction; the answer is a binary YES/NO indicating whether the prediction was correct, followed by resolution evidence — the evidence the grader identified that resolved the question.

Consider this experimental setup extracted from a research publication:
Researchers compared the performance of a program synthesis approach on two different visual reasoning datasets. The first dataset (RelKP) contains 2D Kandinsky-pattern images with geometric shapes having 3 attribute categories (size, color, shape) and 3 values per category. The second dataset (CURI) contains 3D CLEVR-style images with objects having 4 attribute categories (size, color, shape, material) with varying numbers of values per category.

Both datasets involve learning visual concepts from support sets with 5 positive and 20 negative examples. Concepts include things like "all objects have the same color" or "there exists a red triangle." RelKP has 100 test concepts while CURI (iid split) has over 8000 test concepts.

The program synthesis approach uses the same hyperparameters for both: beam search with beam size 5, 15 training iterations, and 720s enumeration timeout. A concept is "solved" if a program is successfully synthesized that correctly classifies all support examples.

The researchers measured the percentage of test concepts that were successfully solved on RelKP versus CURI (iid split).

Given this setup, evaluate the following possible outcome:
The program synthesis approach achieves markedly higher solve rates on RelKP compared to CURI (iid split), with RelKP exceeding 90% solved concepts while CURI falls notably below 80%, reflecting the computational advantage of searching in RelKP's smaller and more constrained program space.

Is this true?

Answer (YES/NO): YES